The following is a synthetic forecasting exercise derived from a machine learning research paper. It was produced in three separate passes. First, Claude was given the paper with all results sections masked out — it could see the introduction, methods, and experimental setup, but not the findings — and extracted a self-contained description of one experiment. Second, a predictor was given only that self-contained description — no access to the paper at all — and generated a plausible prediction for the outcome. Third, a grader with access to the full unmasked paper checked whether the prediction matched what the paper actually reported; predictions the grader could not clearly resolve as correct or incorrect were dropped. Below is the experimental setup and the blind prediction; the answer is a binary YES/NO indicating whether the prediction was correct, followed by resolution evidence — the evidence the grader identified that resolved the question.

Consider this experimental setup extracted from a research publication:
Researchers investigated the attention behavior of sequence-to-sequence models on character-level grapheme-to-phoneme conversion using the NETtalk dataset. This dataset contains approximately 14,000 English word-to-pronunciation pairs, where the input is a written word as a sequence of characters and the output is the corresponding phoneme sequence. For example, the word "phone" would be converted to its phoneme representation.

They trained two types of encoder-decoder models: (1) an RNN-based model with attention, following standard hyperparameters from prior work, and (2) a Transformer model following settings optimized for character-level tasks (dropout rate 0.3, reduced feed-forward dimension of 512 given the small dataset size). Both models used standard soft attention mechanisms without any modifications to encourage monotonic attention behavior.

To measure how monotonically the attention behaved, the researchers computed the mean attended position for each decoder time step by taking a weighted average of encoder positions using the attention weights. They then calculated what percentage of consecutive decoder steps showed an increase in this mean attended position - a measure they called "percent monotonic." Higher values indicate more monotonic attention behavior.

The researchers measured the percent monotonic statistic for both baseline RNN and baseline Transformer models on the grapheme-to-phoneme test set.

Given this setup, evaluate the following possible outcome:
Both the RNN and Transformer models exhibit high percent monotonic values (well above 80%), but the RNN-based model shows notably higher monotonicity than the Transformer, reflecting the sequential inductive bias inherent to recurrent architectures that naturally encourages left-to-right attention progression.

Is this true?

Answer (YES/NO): NO